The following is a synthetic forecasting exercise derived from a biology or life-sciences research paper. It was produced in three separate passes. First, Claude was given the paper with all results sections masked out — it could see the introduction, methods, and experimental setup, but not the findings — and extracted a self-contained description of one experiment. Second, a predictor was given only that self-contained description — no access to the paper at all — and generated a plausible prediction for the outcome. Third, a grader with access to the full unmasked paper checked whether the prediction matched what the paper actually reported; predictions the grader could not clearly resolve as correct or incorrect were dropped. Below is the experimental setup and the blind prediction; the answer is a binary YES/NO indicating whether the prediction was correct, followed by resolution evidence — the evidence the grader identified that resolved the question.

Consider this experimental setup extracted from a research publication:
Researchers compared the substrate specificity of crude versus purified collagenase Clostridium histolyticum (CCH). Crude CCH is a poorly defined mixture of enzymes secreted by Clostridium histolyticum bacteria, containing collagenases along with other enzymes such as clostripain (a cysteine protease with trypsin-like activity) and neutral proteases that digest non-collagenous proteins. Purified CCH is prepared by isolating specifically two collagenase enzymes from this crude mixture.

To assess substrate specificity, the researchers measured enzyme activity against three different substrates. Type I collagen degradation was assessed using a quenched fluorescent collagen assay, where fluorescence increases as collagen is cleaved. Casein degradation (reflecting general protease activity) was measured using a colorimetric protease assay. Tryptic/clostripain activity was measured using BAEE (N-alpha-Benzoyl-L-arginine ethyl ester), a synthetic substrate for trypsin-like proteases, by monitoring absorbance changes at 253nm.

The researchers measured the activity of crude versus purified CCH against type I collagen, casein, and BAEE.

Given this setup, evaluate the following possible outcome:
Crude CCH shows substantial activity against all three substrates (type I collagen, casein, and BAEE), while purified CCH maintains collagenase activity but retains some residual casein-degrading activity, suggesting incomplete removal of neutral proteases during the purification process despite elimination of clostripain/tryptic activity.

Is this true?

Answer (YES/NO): NO